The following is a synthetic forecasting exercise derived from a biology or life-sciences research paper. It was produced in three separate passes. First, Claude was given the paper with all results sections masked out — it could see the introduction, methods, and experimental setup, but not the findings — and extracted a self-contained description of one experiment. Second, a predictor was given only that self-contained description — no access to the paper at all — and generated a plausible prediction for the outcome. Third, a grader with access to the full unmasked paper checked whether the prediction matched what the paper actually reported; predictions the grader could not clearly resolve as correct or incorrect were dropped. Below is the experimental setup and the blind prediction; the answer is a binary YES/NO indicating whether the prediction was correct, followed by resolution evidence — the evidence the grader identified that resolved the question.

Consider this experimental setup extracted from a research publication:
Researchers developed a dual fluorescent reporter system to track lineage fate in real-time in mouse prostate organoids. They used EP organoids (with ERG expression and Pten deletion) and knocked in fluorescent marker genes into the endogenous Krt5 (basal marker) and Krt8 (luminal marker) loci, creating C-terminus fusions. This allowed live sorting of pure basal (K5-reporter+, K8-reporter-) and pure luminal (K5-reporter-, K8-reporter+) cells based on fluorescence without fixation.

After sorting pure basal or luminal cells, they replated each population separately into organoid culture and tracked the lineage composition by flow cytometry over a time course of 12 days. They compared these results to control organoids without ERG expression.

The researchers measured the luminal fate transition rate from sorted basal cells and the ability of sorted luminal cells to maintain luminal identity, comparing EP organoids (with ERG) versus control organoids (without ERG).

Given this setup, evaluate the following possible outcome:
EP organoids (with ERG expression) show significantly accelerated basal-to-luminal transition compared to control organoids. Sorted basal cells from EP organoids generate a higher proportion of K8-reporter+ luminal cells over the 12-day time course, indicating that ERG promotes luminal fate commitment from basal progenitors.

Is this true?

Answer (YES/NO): YES